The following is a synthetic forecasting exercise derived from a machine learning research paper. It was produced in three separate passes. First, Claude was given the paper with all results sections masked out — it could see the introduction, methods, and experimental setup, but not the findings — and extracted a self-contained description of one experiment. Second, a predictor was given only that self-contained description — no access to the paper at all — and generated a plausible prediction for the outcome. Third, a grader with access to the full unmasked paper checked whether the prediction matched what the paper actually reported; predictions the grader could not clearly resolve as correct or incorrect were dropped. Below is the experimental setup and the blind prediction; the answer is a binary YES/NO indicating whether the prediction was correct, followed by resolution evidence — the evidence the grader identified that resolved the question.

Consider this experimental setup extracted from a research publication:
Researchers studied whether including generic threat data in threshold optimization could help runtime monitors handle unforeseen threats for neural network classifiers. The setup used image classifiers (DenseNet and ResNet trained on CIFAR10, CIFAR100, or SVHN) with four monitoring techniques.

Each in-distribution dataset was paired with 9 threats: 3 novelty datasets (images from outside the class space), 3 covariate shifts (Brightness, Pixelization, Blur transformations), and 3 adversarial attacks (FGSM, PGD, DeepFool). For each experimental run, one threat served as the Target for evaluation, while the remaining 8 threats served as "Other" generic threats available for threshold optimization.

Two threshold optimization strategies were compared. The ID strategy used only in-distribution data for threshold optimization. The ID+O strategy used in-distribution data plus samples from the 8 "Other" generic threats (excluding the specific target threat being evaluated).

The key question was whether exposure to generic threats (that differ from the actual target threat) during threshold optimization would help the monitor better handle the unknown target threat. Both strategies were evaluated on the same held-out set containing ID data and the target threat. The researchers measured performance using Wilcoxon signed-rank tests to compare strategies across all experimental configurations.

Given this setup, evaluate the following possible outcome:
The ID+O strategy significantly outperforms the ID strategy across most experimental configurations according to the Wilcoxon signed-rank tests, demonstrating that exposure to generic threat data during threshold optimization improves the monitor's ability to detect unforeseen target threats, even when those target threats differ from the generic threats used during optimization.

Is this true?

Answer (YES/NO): NO